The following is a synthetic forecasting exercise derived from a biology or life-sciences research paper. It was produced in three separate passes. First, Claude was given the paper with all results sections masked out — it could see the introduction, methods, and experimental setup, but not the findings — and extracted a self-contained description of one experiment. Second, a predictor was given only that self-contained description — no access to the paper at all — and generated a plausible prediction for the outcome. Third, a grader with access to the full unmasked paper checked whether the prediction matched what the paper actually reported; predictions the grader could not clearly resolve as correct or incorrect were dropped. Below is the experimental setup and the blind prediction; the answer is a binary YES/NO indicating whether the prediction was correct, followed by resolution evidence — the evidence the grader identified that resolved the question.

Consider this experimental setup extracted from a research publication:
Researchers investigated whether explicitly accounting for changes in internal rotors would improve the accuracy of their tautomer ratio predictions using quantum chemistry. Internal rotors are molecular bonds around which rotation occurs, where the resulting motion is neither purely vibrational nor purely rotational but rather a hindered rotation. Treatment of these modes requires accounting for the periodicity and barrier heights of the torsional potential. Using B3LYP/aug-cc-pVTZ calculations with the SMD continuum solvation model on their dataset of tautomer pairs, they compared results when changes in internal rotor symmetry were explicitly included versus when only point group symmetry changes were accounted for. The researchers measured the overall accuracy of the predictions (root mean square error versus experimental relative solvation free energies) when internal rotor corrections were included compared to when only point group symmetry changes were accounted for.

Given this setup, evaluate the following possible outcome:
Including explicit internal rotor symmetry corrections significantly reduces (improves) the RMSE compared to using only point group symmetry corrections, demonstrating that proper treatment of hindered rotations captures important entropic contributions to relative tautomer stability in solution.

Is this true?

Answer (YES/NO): NO